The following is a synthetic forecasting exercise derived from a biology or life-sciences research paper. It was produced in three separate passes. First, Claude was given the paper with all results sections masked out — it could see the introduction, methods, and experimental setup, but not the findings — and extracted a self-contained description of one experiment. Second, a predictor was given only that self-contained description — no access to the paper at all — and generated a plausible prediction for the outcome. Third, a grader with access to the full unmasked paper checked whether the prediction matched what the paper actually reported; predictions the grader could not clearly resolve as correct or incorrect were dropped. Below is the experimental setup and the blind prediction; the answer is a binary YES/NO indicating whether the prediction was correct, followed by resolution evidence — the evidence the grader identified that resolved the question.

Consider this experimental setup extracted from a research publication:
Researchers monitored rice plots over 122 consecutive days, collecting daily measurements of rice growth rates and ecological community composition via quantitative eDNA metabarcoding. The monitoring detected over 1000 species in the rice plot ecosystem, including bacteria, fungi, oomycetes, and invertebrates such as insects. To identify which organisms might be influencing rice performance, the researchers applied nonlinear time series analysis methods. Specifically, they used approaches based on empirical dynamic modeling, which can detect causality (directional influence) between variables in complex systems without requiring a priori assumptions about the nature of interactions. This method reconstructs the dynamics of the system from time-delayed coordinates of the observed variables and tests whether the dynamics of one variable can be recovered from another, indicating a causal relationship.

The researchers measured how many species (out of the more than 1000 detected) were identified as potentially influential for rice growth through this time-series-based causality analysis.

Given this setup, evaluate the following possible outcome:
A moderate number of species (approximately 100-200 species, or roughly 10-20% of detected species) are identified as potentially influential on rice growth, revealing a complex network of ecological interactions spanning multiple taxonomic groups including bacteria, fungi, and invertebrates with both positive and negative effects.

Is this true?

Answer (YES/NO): NO